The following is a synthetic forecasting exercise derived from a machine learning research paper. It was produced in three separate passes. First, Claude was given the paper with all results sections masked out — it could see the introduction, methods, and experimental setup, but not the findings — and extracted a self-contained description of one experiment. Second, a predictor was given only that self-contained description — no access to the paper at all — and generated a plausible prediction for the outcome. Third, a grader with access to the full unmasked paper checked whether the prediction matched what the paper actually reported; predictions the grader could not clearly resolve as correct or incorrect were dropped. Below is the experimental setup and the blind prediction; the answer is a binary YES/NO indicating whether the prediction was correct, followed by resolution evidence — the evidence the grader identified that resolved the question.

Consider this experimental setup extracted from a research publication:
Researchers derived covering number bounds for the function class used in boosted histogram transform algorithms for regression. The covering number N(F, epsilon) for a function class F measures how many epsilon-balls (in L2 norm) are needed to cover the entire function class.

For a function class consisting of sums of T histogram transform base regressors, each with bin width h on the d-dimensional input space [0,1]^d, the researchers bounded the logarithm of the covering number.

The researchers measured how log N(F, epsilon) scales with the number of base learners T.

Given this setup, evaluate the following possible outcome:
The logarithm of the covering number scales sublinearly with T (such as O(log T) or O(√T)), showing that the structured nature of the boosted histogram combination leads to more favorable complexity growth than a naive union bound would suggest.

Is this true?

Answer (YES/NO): NO